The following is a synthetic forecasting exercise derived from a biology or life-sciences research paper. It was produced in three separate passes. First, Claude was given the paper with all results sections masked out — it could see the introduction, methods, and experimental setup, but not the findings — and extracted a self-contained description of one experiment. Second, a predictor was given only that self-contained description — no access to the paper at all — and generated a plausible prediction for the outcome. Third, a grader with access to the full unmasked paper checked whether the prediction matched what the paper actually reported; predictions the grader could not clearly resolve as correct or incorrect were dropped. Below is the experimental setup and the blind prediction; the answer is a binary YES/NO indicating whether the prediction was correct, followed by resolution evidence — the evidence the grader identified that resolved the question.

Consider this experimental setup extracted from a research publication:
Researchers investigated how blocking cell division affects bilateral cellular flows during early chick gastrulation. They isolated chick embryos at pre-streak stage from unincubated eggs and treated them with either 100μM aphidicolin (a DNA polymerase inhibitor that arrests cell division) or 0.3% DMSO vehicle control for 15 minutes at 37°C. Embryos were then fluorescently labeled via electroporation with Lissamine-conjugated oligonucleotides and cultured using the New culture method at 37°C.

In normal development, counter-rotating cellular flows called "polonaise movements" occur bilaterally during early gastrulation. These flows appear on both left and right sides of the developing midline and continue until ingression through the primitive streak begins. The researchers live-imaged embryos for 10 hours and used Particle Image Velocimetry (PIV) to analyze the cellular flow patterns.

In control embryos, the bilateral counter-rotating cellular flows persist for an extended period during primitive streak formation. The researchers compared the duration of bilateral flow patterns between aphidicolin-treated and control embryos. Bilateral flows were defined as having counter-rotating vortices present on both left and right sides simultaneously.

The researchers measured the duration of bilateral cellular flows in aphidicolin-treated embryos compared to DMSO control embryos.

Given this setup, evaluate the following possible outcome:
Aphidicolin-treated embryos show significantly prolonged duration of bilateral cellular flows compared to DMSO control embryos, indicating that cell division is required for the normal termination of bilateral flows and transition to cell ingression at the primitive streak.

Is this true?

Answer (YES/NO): NO